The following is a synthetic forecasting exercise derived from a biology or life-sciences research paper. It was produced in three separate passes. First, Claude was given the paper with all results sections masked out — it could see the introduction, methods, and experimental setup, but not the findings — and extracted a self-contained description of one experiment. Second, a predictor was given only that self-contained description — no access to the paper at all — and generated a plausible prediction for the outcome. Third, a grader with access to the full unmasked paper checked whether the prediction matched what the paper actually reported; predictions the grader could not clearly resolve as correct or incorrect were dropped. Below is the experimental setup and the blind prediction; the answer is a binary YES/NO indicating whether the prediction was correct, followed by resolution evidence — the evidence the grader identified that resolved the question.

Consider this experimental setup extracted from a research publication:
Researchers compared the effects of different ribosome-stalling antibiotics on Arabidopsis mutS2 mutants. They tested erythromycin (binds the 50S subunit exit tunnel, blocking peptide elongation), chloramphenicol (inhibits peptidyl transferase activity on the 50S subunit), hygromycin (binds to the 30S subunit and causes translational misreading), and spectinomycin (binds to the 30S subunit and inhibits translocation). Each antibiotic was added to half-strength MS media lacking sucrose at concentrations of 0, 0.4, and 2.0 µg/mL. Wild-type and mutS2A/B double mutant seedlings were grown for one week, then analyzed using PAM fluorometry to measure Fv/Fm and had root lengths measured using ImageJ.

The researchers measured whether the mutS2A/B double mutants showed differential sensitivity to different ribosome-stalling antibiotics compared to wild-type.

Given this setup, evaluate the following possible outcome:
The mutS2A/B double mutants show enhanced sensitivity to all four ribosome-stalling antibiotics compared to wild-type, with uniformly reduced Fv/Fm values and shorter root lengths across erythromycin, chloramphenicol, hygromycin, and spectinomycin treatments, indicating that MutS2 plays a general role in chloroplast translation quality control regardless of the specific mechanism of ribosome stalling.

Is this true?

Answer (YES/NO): NO